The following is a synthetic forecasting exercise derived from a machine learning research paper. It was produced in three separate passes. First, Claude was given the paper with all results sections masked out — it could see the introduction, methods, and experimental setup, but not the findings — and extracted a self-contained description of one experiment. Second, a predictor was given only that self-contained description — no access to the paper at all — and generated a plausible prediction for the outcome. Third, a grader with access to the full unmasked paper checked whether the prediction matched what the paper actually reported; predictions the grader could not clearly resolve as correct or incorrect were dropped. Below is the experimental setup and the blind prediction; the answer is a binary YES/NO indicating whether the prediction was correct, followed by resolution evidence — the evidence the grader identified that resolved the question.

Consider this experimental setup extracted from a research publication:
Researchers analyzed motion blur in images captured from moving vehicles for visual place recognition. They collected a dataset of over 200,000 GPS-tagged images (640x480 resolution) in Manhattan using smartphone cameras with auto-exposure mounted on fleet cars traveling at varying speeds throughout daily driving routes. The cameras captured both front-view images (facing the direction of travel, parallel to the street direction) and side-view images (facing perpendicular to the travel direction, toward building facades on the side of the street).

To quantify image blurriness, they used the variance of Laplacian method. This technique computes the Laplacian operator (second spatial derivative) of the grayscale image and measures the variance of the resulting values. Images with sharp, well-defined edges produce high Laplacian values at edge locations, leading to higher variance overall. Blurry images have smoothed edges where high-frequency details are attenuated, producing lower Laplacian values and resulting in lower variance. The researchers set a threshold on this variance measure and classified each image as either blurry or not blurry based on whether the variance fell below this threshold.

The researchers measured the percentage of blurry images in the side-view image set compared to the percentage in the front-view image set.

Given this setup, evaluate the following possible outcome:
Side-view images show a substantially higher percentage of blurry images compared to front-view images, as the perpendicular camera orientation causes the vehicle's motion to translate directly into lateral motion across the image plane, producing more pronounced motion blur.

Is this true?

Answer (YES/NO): YES